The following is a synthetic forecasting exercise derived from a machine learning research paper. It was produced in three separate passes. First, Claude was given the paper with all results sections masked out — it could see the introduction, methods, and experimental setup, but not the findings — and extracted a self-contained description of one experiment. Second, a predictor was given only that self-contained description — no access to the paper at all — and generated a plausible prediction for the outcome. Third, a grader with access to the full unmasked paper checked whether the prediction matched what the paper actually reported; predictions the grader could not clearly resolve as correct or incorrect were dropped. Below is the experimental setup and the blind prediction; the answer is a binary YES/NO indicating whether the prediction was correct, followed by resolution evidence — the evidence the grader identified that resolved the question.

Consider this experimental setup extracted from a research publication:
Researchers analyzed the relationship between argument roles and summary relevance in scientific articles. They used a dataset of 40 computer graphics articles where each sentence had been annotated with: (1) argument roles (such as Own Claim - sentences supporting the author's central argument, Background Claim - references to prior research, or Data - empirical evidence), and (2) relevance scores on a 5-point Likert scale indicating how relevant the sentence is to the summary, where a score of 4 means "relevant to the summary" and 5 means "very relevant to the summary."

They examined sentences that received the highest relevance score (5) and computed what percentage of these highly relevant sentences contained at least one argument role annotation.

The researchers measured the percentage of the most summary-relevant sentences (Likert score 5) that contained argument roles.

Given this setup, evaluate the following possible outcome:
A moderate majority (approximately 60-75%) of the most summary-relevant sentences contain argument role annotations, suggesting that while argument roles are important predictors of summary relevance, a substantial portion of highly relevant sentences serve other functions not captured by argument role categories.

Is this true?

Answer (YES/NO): NO